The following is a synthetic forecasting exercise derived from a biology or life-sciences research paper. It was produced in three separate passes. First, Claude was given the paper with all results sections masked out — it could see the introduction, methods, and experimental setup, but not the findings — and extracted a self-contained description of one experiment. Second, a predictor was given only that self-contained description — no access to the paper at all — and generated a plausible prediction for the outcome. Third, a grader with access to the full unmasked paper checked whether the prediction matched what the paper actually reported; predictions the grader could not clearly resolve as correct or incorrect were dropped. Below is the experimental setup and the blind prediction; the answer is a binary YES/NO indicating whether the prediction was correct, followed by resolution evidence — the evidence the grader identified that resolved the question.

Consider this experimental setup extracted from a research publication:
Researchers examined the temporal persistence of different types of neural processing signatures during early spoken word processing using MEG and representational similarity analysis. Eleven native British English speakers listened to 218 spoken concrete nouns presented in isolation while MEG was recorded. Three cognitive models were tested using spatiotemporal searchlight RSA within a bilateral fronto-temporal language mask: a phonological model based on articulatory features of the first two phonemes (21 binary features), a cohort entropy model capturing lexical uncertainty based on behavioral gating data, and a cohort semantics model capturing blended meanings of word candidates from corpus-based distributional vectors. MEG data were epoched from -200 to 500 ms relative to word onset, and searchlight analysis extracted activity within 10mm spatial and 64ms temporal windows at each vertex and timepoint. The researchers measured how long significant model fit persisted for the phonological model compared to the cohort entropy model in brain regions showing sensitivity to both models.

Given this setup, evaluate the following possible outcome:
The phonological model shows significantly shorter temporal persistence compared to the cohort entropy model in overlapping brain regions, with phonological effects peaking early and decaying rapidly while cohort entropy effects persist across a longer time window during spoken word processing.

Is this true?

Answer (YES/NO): NO